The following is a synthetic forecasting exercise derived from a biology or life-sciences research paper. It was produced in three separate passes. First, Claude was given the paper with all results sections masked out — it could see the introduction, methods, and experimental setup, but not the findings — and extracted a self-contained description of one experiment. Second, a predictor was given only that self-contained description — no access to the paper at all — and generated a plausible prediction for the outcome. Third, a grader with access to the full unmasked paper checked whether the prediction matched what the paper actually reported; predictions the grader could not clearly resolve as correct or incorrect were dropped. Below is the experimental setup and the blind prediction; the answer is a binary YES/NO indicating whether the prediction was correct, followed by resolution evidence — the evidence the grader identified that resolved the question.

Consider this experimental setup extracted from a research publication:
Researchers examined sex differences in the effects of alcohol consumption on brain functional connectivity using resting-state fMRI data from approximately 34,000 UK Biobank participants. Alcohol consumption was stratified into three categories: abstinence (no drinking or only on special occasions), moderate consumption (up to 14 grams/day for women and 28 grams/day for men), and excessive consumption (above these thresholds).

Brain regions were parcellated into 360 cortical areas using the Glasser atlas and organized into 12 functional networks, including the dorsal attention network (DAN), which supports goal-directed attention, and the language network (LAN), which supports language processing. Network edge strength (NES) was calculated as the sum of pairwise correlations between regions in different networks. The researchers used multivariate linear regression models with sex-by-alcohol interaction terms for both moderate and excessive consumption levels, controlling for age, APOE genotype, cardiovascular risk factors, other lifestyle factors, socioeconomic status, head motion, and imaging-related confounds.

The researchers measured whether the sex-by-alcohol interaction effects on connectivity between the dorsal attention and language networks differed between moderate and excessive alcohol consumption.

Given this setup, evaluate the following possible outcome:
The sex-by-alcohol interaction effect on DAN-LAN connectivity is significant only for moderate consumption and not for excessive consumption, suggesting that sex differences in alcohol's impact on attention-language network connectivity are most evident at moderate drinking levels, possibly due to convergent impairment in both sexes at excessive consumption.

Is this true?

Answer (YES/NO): NO